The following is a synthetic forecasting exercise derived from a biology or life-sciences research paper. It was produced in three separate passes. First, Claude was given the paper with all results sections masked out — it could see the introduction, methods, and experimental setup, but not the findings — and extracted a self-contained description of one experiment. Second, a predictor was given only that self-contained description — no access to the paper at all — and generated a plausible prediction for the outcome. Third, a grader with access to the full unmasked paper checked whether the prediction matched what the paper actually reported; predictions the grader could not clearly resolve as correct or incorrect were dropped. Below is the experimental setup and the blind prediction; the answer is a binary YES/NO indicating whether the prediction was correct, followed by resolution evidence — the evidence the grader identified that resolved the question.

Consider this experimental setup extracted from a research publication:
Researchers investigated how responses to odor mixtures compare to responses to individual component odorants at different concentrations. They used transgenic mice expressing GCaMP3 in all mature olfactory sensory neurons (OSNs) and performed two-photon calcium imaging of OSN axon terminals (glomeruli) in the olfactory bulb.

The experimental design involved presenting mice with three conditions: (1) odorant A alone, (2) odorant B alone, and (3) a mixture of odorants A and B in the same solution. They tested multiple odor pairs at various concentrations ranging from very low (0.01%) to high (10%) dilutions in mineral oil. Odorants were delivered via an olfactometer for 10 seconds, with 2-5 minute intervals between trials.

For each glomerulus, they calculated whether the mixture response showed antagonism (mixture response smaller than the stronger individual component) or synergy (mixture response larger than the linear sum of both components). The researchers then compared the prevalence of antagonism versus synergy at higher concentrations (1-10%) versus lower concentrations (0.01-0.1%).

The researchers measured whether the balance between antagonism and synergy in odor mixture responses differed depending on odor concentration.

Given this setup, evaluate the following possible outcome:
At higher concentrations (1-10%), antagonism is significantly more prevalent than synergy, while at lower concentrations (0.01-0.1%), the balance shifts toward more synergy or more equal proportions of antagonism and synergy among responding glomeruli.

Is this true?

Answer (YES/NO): YES